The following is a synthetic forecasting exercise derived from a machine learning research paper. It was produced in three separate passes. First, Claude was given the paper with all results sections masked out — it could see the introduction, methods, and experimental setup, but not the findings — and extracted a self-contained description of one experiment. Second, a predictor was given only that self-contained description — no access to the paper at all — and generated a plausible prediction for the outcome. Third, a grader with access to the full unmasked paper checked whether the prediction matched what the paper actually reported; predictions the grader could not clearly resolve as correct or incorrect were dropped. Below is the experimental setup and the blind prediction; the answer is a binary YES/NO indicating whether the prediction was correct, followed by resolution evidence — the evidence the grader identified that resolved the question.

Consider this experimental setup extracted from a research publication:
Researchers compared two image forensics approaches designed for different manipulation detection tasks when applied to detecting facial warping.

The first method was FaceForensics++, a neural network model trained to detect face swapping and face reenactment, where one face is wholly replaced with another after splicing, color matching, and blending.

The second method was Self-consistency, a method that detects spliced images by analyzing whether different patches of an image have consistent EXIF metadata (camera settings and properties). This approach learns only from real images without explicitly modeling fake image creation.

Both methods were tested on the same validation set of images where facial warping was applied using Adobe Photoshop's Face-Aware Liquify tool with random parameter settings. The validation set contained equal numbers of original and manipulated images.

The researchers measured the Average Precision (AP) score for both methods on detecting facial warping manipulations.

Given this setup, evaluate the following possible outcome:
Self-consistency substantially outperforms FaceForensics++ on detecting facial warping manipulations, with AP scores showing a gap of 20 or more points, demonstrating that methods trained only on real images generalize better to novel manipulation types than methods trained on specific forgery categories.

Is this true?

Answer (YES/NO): NO